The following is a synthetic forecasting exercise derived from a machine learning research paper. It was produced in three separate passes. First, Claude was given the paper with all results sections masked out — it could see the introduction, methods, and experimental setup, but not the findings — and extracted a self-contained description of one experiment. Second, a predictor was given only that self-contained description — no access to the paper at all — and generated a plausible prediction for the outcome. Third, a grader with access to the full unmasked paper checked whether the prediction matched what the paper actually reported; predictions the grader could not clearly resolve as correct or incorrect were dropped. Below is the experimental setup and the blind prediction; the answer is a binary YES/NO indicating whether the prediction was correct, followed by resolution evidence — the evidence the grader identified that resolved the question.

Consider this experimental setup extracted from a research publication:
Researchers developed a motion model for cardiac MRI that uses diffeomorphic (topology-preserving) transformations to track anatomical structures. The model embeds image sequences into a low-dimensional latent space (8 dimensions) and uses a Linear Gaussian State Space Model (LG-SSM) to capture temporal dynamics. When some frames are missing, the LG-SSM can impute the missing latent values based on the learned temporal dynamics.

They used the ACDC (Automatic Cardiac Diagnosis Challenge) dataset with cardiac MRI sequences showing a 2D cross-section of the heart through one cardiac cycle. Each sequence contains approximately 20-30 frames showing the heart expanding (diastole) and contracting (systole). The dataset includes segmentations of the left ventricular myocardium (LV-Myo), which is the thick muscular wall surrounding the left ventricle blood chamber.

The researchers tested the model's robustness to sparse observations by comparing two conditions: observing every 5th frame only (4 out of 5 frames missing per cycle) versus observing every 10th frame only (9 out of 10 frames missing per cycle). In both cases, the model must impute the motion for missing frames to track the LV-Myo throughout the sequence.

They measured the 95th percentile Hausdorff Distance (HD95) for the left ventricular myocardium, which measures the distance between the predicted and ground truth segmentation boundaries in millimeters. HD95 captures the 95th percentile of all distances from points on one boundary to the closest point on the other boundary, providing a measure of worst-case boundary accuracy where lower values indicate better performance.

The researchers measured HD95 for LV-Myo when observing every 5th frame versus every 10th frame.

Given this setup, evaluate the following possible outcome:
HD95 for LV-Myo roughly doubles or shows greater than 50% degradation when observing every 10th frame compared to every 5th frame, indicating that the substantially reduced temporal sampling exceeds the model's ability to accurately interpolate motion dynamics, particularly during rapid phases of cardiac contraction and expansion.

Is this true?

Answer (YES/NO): NO